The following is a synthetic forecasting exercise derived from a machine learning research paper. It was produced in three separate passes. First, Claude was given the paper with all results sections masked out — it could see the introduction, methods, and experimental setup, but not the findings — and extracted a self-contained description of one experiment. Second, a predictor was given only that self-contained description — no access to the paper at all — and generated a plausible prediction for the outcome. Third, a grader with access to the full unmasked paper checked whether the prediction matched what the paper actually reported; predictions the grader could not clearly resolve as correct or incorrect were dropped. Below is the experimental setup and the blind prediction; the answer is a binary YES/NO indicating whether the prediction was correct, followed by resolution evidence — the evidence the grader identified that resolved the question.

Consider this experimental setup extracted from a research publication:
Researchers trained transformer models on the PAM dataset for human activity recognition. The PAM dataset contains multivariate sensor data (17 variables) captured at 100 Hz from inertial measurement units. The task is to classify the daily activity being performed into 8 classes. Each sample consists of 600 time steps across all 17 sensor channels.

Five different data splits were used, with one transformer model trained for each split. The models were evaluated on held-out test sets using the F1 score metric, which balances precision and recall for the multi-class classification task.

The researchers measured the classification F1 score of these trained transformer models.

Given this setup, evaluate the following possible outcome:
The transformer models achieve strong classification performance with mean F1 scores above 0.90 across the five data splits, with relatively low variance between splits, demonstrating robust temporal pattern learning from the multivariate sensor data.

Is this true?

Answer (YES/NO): NO